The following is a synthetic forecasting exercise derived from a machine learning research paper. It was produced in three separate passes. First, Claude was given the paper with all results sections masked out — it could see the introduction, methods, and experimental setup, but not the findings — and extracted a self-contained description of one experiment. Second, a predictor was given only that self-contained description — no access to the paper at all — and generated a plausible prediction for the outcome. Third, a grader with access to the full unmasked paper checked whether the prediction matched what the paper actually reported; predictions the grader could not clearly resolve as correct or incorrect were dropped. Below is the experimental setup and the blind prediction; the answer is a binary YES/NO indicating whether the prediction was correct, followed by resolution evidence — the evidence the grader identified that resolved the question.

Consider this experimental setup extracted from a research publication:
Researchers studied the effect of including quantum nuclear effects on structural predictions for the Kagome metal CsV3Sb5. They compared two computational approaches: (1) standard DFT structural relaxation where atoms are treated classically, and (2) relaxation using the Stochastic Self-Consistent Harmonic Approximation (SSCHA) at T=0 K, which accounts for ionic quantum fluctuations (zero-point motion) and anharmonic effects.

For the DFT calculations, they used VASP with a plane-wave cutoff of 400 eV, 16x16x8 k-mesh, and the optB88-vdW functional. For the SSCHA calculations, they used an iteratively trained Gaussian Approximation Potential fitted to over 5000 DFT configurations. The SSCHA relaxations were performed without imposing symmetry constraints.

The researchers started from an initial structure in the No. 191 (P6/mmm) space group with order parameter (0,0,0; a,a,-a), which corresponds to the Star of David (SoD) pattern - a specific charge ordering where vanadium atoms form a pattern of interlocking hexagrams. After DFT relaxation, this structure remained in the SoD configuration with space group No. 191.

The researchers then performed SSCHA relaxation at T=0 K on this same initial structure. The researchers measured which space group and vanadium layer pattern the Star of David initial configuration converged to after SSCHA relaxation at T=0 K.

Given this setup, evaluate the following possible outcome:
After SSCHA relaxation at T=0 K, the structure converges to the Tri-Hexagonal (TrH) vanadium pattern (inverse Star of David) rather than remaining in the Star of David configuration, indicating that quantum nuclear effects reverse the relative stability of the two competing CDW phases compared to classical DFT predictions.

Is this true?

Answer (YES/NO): YES